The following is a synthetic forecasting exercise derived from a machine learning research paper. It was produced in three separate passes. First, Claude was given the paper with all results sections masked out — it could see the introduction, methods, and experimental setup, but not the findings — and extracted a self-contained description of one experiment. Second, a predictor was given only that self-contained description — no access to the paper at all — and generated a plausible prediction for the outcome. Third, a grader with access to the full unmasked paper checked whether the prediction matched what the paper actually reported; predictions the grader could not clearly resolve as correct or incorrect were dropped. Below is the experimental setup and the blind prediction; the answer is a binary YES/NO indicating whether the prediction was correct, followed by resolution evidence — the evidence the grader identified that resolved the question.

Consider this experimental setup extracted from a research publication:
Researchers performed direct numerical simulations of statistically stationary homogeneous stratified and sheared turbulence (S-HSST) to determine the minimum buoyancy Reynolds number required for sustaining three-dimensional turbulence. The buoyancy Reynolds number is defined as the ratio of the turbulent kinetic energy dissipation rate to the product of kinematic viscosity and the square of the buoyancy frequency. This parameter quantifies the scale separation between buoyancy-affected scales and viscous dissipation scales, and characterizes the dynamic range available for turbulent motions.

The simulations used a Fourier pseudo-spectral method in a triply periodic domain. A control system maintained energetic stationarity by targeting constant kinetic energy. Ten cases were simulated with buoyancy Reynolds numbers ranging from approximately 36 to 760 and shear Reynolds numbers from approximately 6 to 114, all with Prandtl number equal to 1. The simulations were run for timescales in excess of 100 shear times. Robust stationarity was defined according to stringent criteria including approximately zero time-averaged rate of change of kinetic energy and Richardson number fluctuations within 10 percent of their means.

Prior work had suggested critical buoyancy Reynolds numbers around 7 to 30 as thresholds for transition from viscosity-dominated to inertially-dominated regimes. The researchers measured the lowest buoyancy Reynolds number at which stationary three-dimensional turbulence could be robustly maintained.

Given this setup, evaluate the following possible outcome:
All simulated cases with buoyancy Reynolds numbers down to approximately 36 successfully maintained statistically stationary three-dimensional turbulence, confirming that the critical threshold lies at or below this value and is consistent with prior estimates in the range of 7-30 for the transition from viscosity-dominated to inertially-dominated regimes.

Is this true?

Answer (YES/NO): YES